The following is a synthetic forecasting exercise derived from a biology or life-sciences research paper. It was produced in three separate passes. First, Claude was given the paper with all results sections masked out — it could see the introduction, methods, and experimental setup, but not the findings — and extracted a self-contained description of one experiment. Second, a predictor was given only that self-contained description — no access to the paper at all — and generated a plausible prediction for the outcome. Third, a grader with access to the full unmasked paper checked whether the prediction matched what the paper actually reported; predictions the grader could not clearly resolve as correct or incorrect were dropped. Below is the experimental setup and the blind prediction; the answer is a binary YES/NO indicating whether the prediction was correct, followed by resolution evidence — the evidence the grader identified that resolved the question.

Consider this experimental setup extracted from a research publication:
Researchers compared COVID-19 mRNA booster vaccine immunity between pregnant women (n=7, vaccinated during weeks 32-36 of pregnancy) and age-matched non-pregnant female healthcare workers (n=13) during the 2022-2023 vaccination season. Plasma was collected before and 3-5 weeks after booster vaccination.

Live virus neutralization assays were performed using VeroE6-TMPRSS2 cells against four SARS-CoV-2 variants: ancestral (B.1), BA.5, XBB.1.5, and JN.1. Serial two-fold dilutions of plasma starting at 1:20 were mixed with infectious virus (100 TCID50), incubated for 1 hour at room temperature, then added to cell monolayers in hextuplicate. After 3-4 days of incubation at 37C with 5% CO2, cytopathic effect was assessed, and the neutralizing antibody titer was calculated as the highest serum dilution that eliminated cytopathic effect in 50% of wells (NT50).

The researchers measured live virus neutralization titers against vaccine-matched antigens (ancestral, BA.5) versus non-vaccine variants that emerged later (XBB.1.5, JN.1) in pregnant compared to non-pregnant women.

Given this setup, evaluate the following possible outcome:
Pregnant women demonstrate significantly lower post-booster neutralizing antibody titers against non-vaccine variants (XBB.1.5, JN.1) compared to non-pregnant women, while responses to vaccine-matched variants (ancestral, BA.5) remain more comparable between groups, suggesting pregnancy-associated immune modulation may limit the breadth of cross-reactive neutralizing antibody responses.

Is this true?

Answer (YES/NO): YES